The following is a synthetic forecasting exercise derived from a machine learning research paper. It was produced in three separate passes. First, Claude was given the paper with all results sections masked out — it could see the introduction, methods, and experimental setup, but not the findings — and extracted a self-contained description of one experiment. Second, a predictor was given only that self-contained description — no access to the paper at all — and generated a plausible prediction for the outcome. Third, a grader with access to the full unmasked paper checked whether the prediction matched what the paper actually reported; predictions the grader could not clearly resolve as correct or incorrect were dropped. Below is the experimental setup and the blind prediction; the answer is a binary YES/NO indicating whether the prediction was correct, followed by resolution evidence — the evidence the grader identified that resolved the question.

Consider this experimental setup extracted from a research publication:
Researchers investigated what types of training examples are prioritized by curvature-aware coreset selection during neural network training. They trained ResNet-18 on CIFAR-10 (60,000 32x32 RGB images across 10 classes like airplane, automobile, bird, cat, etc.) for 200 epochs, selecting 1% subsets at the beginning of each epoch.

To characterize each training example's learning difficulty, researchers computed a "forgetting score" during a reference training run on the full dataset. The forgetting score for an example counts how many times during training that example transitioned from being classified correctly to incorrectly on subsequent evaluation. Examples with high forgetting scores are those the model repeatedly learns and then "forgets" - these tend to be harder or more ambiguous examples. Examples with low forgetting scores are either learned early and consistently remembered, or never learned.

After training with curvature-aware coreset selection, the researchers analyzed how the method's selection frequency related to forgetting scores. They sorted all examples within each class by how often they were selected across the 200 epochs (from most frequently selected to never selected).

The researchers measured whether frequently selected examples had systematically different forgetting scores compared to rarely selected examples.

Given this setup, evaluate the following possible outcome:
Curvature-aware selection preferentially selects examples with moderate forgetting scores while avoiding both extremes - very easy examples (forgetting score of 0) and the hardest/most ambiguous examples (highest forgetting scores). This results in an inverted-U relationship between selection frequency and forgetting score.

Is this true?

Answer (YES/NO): YES